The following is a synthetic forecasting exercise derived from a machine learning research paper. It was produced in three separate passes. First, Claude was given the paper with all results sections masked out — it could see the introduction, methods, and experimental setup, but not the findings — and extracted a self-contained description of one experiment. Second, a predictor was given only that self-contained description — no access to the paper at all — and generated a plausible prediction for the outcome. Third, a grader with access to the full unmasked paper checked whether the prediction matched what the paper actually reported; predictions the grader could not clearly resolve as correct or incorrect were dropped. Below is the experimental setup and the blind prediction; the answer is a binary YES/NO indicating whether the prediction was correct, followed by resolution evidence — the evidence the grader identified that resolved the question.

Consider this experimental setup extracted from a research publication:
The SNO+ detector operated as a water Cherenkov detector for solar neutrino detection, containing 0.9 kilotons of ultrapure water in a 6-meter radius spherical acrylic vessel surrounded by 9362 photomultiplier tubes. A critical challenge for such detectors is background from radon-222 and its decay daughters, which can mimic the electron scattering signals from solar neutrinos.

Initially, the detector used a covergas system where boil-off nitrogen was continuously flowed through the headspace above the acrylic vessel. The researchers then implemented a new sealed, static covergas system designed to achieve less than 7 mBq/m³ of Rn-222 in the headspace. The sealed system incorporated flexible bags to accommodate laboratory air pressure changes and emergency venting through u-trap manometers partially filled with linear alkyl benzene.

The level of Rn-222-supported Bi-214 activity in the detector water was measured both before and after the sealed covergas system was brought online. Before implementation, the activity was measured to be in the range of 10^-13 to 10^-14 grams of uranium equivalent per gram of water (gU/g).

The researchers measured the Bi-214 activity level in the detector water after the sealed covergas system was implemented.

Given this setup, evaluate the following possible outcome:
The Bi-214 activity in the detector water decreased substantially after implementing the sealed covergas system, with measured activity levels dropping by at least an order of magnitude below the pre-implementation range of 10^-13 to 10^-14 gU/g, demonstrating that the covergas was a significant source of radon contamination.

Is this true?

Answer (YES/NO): NO